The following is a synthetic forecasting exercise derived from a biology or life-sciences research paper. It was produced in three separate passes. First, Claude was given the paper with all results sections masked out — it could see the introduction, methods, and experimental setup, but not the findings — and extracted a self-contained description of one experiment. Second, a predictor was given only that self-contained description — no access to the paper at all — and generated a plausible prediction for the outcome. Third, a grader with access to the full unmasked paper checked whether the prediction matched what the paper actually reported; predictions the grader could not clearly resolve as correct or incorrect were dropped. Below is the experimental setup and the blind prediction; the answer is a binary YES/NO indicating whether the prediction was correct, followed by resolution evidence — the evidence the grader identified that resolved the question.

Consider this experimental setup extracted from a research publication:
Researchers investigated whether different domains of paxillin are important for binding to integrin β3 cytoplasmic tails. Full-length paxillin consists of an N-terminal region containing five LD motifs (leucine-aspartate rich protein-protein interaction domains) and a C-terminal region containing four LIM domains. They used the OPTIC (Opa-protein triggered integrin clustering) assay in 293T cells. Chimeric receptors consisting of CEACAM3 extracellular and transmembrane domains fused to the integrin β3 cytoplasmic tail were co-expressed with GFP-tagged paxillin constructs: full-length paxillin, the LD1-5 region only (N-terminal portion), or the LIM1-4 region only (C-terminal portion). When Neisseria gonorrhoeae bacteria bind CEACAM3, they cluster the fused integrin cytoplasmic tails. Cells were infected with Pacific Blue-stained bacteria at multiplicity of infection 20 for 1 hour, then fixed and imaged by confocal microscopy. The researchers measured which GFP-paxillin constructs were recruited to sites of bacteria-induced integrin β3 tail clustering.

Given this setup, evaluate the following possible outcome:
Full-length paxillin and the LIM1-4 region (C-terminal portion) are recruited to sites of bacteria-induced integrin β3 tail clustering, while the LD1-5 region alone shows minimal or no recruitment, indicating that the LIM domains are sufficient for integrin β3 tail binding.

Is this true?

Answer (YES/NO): YES